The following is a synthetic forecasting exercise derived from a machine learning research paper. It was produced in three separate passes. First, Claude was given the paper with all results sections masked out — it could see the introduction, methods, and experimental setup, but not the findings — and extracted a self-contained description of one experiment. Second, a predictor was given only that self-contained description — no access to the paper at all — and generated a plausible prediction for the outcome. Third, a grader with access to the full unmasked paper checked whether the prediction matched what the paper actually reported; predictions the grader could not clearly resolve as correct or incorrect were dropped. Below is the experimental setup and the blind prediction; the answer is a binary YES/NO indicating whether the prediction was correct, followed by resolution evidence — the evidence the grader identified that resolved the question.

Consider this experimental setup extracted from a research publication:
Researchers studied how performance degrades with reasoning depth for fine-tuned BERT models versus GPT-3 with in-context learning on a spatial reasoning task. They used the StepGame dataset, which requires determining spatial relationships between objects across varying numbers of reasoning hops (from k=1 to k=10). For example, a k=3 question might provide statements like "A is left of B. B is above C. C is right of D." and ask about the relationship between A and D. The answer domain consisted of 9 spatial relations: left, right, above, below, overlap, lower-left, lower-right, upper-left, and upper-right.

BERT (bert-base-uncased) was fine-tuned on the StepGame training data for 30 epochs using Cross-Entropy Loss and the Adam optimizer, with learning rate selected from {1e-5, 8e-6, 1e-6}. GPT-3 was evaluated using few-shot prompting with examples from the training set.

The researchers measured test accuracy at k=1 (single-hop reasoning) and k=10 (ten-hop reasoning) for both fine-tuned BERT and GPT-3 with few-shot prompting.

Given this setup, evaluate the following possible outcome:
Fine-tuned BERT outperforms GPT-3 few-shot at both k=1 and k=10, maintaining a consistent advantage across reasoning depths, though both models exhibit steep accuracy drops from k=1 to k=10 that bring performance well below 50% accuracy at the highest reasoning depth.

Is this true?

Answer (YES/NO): NO